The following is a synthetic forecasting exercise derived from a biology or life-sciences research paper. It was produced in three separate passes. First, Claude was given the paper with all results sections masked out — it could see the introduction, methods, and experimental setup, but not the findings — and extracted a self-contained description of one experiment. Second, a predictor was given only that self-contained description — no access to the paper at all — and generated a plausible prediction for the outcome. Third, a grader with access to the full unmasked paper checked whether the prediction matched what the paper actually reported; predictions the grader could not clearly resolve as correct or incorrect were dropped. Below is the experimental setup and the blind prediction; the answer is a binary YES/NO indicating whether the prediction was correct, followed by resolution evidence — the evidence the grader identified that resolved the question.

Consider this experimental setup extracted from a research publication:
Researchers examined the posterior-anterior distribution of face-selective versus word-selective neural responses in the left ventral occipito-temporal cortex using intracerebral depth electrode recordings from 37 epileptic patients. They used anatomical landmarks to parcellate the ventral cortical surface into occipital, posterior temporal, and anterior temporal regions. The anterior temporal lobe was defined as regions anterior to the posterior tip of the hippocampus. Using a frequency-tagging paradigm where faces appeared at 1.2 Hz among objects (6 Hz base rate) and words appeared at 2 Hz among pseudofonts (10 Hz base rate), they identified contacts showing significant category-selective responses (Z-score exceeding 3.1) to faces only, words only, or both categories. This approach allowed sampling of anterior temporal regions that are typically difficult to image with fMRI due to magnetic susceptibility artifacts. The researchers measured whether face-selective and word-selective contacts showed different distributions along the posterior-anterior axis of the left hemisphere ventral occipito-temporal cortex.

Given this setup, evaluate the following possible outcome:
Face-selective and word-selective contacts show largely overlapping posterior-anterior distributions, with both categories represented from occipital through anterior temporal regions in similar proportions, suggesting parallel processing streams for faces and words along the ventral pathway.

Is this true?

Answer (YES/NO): NO